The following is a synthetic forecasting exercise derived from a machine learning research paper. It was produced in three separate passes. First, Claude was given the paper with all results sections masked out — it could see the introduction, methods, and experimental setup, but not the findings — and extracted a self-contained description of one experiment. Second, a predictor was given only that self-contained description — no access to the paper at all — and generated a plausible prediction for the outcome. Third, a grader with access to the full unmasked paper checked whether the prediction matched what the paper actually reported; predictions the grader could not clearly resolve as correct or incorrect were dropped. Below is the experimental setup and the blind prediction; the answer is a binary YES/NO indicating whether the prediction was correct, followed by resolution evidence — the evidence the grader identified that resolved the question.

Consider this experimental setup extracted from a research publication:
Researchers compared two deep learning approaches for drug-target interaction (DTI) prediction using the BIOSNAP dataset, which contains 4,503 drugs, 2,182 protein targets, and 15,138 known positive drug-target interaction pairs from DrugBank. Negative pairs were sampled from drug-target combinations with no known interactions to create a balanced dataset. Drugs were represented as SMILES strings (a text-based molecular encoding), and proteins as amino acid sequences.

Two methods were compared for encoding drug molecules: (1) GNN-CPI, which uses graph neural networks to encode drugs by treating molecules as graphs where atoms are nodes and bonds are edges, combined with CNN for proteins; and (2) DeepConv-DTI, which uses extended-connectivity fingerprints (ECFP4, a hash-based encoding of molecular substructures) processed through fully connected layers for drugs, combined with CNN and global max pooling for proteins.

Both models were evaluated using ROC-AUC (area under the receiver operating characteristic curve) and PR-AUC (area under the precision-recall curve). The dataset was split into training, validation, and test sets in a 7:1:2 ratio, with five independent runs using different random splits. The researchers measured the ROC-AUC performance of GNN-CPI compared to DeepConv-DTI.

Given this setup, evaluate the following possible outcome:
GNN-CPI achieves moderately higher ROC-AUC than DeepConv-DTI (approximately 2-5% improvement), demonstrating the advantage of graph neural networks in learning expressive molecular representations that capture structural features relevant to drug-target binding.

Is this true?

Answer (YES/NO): NO